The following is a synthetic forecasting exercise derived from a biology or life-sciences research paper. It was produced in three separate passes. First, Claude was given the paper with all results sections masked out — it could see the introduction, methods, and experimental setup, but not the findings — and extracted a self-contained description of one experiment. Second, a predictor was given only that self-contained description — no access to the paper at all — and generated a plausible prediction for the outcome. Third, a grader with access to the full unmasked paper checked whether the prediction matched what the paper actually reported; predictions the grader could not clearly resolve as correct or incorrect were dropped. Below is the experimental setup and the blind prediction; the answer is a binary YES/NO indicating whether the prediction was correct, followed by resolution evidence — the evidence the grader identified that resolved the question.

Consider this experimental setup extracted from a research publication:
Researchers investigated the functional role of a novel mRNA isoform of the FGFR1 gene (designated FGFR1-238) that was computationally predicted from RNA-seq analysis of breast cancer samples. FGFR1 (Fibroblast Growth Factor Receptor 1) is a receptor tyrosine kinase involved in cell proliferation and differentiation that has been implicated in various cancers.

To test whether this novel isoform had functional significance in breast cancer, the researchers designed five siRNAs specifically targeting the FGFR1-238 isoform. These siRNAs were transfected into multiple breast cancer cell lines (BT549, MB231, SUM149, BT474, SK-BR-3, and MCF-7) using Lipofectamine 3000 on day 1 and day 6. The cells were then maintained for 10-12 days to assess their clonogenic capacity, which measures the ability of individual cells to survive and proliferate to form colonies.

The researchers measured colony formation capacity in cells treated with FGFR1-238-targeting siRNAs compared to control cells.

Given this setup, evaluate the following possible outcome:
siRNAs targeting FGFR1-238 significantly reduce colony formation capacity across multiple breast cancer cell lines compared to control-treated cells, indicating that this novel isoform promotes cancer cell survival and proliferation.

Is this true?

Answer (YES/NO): YES